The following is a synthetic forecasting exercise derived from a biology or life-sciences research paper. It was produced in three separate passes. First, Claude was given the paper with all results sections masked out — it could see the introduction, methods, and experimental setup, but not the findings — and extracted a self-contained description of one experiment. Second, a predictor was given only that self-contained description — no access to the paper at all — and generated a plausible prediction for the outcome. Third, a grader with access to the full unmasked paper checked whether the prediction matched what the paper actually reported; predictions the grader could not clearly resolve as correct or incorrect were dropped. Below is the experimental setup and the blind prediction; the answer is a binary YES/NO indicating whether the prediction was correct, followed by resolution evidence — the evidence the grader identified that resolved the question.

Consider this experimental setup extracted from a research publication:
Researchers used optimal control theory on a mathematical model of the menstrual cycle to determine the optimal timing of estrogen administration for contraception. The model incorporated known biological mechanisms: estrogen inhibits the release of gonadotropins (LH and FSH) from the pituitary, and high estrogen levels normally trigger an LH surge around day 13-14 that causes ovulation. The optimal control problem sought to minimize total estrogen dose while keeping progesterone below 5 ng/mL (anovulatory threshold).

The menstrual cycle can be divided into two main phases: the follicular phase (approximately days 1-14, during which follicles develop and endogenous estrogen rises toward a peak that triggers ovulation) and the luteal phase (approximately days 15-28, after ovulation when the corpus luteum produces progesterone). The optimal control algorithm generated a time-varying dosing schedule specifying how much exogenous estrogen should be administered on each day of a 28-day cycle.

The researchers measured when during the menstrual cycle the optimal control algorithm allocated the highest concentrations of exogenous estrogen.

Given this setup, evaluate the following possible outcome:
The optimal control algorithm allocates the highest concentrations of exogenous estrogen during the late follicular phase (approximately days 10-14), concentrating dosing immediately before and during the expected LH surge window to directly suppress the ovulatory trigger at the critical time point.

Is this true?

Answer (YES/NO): NO